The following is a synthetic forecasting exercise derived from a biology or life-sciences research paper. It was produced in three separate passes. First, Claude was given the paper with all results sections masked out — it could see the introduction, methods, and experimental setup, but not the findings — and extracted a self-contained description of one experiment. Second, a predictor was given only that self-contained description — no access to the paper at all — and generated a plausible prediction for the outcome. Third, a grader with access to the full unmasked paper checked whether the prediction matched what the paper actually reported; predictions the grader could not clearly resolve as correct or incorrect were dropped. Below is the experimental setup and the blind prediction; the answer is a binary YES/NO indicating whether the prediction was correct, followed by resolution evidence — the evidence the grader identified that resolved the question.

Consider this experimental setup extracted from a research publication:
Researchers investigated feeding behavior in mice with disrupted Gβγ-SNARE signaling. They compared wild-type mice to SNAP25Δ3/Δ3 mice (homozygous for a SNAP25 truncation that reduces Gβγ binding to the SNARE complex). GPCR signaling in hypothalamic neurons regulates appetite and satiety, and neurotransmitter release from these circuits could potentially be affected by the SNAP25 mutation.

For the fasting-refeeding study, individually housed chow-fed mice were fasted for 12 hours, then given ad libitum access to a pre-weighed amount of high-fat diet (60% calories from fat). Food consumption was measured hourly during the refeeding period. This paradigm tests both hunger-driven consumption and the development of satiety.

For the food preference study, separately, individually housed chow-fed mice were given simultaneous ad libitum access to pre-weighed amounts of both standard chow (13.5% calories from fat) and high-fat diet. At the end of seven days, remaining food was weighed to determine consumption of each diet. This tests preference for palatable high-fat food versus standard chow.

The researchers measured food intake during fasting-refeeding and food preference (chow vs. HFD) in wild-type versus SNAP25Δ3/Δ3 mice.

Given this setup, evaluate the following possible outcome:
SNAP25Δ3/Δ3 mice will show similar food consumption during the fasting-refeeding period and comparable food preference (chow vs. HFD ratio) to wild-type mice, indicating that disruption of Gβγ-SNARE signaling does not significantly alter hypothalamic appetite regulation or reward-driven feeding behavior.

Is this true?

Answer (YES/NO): YES